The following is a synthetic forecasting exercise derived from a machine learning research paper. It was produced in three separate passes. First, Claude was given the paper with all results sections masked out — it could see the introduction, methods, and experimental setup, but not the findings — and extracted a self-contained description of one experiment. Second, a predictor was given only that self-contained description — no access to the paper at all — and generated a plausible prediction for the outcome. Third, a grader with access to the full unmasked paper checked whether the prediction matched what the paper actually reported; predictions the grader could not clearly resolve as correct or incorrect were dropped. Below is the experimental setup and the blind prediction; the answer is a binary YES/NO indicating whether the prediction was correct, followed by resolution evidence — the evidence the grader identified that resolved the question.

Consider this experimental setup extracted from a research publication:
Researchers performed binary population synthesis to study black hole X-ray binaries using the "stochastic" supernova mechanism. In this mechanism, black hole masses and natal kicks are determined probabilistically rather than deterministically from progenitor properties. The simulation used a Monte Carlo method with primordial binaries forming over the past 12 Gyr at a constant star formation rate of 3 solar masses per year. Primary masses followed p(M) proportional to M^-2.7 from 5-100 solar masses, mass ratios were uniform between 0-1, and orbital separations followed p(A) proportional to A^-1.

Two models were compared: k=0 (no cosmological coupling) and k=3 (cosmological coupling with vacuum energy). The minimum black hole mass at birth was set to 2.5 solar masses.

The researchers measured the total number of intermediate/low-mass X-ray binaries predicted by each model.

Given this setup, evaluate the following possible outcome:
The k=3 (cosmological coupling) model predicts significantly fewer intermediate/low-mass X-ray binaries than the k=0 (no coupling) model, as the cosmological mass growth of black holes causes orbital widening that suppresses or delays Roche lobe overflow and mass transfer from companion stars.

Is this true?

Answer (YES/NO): NO